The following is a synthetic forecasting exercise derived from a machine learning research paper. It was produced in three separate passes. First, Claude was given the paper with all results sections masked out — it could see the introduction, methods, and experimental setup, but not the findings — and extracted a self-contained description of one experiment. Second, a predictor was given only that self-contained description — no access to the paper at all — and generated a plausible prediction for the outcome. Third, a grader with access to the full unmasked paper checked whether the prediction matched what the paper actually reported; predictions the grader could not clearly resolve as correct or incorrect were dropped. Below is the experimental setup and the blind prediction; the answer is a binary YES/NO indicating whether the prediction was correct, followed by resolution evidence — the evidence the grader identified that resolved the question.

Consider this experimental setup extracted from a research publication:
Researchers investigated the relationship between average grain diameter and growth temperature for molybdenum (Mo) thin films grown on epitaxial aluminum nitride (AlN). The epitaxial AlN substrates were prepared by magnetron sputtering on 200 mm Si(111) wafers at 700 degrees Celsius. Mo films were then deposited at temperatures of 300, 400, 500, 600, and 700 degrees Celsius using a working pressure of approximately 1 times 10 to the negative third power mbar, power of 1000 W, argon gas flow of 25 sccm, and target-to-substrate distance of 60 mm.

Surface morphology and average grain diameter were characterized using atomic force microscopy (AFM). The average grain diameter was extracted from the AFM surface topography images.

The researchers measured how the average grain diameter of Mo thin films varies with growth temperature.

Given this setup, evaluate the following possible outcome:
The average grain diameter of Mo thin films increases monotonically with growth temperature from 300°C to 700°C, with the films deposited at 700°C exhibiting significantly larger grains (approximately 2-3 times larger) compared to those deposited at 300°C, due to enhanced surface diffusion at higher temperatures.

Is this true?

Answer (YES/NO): NO